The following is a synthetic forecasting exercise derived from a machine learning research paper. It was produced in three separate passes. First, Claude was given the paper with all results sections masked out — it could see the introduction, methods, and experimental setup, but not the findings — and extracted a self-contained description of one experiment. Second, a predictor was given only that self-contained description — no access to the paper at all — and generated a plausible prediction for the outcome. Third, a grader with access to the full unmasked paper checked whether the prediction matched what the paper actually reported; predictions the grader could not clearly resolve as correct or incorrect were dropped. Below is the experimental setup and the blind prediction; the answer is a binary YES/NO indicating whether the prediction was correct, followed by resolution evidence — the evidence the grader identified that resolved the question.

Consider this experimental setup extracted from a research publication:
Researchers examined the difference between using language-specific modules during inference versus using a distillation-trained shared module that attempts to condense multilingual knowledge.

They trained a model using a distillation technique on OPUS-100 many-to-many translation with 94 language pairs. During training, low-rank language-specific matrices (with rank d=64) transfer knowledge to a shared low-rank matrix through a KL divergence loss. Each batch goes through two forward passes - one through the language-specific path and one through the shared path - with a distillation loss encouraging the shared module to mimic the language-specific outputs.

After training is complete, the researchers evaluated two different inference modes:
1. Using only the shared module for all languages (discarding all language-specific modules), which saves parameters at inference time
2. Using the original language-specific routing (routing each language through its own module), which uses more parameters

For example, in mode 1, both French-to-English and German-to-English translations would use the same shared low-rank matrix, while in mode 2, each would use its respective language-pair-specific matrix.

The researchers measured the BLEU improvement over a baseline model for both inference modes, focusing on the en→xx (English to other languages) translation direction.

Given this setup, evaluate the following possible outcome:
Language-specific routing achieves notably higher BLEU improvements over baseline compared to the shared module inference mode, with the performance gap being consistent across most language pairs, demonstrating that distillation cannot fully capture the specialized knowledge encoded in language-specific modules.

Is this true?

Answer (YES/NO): YES